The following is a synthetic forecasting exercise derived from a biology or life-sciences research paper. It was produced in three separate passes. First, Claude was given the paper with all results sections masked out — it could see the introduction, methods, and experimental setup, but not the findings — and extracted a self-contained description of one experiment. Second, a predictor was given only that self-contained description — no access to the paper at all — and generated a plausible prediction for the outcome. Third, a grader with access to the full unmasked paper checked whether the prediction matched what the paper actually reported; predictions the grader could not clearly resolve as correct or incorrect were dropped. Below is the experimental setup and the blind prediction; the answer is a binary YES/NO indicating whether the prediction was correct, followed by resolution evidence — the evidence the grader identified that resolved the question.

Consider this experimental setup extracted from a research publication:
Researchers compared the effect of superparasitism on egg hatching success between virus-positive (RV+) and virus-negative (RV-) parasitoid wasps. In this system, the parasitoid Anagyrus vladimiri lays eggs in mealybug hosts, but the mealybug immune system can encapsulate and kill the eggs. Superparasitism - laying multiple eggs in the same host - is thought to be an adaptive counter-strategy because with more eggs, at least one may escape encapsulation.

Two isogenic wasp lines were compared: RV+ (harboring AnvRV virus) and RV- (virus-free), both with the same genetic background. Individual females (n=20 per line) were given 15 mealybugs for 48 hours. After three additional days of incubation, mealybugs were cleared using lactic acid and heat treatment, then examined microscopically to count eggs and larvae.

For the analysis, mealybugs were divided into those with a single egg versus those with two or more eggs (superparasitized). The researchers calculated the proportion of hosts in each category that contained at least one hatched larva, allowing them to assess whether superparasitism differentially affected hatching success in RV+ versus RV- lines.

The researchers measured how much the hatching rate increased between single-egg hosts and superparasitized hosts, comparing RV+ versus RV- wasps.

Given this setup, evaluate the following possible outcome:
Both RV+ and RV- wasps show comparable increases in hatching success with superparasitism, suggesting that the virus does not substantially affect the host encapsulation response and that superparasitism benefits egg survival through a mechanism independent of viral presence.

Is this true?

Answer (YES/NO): NO